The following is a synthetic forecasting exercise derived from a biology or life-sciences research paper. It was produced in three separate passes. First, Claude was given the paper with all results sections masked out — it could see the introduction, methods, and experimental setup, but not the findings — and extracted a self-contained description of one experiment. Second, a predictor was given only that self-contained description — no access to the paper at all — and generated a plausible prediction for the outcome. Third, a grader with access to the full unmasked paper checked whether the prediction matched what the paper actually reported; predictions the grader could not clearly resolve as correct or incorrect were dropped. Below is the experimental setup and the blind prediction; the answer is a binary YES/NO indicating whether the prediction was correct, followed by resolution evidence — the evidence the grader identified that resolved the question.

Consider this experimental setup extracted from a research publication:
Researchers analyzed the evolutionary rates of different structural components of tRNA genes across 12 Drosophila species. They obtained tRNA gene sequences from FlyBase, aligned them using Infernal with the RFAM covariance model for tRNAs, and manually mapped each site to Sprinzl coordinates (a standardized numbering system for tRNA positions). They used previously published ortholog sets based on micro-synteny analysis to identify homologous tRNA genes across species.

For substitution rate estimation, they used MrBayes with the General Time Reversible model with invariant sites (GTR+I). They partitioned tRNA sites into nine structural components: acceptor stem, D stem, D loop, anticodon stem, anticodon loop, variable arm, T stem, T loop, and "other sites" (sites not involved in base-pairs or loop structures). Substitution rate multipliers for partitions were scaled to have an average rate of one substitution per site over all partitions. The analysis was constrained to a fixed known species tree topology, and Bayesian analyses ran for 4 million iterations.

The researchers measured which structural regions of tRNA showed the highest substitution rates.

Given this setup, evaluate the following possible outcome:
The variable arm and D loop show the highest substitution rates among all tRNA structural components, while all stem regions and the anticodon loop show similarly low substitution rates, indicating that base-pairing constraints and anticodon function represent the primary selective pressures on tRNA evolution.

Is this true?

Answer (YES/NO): NO